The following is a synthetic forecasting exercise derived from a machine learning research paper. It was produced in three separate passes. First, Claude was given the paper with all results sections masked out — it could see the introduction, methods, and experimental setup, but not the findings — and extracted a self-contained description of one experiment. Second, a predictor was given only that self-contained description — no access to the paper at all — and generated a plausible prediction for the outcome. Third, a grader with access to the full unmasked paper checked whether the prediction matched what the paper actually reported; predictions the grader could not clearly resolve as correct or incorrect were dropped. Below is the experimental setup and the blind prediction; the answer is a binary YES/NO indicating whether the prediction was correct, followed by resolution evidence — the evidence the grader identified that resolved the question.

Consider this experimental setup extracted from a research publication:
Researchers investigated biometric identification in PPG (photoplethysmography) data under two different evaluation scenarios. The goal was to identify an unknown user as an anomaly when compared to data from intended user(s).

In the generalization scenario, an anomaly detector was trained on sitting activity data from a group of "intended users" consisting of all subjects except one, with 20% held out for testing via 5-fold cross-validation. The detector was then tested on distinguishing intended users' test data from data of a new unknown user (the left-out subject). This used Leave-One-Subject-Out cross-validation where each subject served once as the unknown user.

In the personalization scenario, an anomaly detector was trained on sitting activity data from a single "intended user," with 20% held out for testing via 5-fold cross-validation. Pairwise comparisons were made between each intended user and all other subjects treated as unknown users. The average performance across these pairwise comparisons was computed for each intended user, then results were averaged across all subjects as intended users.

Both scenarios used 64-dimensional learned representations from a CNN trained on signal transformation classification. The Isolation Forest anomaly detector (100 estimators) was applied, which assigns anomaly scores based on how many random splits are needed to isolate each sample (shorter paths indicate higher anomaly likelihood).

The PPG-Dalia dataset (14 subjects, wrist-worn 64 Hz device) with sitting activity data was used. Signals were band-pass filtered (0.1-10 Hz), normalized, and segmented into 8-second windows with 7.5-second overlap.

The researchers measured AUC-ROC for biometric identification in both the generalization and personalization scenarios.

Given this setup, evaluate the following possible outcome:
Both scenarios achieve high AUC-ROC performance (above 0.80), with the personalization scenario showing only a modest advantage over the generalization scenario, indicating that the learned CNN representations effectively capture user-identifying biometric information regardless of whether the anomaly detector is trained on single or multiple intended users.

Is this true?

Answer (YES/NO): NO